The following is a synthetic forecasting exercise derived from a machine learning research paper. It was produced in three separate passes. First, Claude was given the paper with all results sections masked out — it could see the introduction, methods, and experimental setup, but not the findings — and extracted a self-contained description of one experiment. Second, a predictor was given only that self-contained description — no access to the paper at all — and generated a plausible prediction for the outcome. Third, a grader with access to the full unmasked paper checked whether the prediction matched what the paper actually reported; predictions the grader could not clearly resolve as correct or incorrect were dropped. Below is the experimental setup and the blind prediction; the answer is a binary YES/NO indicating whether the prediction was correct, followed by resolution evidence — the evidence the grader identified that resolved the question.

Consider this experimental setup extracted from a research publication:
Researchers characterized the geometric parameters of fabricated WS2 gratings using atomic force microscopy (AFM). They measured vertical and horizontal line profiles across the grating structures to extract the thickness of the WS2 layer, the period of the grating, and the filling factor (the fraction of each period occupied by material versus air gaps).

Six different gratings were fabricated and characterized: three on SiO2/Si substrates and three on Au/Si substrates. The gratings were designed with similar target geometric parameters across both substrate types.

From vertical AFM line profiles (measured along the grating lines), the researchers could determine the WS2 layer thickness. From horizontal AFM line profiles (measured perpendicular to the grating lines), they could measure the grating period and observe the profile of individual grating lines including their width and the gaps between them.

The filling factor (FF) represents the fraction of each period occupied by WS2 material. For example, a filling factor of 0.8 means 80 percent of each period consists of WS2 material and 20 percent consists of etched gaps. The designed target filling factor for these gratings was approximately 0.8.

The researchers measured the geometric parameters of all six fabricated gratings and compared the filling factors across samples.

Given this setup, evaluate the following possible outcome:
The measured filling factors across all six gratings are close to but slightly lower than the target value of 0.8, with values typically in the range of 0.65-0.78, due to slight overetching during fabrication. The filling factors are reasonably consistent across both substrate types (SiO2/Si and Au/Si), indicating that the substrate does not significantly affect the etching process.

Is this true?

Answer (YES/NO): NO